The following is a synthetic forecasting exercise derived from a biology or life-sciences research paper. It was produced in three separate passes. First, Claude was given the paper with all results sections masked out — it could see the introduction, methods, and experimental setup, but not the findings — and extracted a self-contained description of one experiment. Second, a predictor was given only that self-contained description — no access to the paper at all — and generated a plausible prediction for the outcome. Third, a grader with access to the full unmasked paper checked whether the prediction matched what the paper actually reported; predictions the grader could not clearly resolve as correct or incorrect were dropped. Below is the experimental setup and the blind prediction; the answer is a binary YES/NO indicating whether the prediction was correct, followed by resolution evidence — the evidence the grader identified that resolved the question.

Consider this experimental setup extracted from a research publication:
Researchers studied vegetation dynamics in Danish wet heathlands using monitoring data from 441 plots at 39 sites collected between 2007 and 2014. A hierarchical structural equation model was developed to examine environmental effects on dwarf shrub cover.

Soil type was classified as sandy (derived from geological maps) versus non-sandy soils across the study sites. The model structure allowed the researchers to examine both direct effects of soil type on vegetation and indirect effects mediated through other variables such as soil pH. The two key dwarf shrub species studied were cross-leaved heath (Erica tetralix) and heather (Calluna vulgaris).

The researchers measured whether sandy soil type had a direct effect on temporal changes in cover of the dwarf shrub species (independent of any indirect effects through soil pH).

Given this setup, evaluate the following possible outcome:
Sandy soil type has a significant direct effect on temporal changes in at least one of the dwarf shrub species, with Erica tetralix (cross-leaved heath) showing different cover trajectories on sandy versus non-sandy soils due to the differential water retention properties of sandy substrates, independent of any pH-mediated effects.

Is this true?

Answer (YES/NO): NO